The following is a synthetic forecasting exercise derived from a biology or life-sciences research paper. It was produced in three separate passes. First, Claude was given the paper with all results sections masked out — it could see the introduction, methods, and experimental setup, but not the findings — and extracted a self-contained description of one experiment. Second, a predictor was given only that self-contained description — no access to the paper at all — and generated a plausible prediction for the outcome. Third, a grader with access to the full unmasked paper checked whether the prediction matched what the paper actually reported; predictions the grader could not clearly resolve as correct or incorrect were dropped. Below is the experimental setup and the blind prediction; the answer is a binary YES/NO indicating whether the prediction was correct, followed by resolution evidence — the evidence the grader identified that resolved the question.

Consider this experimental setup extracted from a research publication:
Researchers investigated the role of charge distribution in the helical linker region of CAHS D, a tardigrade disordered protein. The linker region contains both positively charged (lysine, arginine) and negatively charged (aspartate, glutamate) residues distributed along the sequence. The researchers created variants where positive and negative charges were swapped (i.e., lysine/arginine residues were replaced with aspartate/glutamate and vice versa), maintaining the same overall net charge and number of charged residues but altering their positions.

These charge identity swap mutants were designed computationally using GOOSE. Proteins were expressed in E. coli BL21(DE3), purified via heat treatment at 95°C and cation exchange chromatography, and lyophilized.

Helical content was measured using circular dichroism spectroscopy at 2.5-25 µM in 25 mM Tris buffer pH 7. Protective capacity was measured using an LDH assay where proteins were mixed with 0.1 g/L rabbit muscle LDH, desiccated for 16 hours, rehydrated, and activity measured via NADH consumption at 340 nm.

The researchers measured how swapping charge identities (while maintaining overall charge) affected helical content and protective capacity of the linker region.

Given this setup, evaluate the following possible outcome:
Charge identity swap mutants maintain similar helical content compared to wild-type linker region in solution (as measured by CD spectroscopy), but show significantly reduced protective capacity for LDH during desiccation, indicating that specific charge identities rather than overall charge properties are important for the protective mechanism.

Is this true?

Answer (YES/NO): NO